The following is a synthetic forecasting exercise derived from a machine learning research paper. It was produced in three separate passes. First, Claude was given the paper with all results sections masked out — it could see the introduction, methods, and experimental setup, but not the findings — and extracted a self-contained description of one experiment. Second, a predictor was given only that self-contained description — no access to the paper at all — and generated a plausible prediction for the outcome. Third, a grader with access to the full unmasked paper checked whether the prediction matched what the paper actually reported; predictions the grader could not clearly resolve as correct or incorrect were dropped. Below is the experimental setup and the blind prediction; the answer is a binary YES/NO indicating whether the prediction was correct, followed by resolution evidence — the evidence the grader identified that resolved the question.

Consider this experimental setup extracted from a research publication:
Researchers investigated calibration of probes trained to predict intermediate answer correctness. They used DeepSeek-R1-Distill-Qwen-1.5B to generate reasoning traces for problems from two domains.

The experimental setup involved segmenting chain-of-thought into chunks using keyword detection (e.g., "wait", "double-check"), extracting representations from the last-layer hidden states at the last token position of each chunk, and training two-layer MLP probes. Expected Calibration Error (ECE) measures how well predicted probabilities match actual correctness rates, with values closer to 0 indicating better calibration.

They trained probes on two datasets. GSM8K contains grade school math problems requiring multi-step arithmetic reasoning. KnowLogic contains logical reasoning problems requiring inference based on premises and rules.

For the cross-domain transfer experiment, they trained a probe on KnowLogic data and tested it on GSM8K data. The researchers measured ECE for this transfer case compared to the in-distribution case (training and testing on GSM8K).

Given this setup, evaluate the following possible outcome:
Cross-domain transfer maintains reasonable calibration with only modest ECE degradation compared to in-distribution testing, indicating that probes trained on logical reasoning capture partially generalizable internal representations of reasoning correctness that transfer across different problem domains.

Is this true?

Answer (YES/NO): NO